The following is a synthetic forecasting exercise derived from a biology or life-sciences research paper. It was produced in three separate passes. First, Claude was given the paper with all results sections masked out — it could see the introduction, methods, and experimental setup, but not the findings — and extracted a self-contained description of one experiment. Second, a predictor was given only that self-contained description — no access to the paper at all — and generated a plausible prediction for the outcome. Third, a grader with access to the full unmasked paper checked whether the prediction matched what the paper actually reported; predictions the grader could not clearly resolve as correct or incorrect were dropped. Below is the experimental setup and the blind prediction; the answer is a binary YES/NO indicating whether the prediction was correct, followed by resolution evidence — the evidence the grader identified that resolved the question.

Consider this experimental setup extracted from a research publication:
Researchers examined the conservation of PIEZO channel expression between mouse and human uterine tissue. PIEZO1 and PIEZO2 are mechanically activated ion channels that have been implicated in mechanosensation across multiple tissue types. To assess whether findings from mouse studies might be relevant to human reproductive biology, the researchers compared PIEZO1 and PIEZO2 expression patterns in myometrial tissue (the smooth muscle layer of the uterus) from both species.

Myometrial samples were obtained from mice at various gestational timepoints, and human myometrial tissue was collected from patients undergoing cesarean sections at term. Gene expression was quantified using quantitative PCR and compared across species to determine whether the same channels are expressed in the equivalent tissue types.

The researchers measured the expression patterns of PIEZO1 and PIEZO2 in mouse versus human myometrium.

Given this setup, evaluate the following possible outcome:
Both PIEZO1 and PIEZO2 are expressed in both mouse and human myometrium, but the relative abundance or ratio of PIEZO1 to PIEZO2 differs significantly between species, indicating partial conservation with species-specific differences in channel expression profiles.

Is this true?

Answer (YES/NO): NO